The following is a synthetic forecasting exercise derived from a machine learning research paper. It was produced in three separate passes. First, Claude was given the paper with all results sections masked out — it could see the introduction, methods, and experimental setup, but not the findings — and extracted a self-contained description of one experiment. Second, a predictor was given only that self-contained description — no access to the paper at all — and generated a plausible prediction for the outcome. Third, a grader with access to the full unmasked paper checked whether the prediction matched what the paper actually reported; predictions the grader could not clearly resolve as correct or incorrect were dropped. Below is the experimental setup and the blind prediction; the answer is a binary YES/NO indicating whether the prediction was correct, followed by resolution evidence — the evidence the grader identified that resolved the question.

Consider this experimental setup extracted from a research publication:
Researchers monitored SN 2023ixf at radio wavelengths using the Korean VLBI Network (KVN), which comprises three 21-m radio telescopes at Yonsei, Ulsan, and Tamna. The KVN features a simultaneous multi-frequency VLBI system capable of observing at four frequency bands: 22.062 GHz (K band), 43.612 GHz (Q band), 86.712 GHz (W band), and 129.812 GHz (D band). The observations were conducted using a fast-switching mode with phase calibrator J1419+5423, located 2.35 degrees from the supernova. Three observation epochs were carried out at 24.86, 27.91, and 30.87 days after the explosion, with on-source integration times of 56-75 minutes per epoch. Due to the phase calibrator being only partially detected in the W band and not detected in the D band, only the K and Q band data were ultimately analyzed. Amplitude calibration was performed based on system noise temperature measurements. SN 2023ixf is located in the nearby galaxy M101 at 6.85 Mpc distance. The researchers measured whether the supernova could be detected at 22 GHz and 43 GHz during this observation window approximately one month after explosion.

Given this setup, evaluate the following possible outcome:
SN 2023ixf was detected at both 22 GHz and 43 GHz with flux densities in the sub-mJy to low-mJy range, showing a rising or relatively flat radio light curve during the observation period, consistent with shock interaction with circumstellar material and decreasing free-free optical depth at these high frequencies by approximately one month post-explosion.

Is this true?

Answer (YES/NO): NO